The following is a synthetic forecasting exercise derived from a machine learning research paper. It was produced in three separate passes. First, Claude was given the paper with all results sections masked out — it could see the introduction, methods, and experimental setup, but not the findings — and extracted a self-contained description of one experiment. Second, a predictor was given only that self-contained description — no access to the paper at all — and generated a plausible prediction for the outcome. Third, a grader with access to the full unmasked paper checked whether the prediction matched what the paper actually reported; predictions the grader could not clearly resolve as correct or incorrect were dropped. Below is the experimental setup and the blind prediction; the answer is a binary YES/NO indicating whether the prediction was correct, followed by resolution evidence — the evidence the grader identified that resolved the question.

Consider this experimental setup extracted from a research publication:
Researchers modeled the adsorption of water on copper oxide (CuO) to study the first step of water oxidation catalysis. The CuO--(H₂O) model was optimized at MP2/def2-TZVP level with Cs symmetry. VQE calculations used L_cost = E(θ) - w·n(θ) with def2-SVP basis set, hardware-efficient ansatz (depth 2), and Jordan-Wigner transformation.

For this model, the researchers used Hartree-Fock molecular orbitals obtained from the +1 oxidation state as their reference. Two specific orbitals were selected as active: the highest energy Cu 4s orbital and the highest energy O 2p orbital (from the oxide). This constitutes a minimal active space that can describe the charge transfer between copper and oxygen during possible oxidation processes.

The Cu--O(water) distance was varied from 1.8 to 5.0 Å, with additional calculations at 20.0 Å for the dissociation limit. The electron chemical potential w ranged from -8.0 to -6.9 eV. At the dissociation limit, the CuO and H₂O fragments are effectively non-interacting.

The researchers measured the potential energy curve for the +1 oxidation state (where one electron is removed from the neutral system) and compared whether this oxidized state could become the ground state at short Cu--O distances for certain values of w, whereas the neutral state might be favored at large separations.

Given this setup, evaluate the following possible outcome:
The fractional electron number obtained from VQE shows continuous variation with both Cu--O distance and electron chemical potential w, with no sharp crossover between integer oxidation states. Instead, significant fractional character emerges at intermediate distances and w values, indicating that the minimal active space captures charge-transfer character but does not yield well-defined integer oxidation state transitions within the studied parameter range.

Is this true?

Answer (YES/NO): NO